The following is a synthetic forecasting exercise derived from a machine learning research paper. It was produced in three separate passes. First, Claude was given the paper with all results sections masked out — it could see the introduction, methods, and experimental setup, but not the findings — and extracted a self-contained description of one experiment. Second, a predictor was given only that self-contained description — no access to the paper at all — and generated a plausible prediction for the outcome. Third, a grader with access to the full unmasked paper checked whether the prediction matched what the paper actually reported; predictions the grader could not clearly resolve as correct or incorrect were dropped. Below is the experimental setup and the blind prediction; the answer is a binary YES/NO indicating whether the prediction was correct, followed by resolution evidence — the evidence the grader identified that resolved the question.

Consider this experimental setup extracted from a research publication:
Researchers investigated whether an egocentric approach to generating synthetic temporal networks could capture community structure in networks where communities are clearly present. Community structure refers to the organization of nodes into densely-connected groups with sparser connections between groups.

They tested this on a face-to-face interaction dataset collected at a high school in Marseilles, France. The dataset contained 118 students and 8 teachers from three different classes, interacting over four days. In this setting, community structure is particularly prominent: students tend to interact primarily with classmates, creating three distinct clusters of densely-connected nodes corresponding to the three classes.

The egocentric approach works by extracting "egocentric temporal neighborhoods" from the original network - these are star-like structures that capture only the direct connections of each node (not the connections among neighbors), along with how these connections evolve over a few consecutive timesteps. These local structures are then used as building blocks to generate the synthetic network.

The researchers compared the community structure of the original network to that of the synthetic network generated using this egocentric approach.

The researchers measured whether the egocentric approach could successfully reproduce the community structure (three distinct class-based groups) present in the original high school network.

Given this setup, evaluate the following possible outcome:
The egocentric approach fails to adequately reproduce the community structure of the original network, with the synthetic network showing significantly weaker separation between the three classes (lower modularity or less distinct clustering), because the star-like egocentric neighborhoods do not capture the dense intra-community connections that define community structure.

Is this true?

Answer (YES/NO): YES